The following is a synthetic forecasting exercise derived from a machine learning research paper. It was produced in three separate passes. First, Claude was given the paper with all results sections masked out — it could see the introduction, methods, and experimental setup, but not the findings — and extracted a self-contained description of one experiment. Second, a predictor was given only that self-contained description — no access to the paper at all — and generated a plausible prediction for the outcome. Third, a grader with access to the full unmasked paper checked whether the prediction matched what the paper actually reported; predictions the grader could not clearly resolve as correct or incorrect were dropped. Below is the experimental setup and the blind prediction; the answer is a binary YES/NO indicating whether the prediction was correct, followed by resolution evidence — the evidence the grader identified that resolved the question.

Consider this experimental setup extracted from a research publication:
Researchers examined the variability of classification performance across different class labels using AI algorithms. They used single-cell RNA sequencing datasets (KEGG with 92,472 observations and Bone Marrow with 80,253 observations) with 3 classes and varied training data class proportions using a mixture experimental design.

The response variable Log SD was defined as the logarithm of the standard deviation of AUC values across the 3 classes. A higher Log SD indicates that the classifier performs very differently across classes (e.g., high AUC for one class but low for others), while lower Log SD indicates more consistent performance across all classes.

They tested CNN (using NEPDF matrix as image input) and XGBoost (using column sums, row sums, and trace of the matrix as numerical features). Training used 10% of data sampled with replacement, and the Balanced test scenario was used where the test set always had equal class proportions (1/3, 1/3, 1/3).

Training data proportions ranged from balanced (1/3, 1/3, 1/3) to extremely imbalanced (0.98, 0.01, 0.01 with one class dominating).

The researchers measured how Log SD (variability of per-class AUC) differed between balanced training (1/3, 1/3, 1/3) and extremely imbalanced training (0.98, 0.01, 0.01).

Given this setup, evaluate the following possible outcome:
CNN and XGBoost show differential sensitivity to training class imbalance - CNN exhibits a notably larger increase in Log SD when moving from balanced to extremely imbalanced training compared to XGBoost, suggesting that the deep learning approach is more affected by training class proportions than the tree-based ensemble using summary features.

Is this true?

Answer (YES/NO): NO